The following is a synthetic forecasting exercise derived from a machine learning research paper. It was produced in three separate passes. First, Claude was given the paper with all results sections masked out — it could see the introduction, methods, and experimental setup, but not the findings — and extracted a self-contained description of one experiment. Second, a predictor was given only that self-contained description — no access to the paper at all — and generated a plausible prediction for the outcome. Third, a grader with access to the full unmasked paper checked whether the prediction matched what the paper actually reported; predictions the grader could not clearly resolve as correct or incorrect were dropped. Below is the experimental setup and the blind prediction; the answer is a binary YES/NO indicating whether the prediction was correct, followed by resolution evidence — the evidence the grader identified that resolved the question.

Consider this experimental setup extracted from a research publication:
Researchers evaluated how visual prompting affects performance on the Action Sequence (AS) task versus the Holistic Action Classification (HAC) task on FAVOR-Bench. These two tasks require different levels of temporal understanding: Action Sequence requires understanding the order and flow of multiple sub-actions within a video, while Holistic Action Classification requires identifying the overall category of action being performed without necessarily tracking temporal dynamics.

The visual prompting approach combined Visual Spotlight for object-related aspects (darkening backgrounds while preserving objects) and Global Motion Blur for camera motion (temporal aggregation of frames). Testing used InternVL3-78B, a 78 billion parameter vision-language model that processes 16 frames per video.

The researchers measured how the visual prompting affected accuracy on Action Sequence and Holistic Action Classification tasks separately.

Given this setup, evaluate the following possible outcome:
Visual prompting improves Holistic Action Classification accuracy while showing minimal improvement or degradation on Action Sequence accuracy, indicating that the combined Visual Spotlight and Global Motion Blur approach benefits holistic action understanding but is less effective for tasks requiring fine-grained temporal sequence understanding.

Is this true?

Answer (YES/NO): NO